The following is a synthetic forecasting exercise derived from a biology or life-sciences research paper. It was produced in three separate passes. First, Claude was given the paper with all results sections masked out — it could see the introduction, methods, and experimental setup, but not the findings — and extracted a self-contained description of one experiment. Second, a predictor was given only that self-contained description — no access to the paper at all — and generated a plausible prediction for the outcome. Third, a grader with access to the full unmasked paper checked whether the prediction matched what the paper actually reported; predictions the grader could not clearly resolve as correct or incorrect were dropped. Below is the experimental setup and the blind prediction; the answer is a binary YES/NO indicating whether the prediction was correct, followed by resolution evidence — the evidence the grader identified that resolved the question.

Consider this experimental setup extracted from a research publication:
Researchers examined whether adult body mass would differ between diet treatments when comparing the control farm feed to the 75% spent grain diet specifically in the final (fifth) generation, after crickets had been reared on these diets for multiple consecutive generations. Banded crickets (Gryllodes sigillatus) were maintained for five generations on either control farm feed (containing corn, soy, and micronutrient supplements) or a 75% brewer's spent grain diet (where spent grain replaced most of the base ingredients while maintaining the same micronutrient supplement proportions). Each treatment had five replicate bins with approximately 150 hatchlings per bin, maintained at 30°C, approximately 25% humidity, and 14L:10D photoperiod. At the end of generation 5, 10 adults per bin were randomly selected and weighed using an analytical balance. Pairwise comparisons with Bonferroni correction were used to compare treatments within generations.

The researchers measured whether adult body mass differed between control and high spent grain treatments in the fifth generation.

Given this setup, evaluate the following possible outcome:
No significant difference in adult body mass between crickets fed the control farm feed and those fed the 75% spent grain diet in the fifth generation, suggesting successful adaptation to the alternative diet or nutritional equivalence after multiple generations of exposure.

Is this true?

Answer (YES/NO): NO